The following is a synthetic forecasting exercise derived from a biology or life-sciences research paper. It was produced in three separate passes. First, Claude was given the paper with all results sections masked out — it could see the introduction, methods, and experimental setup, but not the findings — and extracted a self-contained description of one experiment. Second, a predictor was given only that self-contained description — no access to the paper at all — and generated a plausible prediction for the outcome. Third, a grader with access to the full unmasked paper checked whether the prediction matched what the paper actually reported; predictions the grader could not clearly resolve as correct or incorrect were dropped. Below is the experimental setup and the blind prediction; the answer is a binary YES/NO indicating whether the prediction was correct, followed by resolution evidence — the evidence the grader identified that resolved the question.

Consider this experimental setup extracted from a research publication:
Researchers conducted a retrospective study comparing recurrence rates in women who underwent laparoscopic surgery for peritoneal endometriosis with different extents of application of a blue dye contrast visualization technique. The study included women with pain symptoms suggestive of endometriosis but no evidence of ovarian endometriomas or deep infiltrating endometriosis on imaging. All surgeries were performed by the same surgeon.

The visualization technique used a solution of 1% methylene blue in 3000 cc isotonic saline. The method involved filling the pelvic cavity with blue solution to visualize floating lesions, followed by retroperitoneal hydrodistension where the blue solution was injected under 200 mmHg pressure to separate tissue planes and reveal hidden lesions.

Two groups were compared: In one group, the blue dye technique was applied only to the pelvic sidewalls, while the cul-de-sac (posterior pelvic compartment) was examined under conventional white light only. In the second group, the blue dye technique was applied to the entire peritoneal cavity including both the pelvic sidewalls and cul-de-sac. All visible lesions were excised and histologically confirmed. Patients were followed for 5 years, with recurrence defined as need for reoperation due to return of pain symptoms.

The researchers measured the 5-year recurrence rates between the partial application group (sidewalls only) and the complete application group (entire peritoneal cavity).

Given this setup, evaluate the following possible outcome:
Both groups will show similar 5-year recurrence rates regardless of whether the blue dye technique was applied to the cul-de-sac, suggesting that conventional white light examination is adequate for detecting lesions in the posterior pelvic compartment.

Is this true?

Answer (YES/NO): NO